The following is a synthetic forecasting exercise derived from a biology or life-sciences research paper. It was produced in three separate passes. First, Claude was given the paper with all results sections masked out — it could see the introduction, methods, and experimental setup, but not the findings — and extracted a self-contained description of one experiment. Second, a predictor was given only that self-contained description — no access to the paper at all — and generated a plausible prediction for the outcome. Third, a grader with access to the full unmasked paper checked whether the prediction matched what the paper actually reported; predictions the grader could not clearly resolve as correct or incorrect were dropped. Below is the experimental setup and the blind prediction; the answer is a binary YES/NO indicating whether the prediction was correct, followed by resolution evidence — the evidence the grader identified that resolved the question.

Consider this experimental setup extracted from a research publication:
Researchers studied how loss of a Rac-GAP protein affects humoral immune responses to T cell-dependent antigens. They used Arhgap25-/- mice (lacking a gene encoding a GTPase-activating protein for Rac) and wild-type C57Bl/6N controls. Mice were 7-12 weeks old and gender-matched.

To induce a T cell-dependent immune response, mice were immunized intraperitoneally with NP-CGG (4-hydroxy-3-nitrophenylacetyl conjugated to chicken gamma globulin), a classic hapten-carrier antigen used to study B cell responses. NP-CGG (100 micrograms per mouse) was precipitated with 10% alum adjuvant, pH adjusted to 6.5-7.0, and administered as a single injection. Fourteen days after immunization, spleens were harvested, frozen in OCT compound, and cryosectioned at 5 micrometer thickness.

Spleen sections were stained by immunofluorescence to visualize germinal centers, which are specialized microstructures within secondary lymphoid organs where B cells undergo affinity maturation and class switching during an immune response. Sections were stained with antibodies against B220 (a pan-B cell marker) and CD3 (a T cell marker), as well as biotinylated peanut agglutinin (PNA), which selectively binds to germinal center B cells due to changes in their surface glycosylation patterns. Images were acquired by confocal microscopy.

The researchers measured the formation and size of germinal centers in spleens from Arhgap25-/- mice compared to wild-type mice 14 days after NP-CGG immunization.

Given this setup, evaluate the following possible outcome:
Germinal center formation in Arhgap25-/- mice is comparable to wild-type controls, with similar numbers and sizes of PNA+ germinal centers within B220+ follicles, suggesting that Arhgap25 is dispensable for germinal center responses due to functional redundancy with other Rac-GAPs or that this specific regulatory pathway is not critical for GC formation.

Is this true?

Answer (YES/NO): NO